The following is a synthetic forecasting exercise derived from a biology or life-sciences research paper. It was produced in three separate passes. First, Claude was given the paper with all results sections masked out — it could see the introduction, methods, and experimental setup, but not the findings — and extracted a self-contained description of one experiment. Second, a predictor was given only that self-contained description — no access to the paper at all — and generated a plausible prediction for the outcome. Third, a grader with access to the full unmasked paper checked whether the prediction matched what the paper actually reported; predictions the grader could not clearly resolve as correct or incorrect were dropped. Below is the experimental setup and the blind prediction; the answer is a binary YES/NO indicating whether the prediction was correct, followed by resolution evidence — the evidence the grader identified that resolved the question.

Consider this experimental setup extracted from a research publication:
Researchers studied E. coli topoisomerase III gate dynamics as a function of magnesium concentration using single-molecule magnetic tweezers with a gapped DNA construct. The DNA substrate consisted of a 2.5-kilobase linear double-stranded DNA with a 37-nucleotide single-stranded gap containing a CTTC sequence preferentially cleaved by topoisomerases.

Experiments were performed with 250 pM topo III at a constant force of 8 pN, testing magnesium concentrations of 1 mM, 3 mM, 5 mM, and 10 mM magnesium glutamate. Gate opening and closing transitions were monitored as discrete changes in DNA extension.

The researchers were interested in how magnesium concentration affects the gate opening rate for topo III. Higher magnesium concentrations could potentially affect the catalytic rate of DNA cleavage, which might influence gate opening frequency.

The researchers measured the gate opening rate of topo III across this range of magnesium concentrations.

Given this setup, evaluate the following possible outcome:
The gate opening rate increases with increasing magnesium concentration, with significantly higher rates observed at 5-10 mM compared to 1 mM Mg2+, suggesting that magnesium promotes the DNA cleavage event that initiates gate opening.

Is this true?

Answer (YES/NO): NO